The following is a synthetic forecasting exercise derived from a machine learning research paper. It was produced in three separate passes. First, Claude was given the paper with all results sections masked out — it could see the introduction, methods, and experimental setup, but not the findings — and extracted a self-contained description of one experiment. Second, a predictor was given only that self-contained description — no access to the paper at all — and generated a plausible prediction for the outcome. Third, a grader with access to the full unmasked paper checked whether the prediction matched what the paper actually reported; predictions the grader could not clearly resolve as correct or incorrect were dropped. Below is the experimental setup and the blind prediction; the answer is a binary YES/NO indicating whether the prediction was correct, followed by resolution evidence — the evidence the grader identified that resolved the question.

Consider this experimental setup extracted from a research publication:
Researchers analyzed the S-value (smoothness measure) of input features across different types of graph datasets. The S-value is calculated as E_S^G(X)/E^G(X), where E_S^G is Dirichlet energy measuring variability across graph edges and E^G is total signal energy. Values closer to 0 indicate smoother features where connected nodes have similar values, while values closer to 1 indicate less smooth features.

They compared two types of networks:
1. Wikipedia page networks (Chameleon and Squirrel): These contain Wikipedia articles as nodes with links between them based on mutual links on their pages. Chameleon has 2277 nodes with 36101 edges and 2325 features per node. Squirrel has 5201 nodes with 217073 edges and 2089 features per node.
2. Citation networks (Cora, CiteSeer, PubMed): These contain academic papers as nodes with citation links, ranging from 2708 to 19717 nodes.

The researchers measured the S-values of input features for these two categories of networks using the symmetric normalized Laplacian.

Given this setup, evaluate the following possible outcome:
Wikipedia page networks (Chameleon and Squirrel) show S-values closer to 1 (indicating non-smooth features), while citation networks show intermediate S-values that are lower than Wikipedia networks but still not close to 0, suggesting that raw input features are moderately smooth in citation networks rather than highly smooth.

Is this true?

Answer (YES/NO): NO